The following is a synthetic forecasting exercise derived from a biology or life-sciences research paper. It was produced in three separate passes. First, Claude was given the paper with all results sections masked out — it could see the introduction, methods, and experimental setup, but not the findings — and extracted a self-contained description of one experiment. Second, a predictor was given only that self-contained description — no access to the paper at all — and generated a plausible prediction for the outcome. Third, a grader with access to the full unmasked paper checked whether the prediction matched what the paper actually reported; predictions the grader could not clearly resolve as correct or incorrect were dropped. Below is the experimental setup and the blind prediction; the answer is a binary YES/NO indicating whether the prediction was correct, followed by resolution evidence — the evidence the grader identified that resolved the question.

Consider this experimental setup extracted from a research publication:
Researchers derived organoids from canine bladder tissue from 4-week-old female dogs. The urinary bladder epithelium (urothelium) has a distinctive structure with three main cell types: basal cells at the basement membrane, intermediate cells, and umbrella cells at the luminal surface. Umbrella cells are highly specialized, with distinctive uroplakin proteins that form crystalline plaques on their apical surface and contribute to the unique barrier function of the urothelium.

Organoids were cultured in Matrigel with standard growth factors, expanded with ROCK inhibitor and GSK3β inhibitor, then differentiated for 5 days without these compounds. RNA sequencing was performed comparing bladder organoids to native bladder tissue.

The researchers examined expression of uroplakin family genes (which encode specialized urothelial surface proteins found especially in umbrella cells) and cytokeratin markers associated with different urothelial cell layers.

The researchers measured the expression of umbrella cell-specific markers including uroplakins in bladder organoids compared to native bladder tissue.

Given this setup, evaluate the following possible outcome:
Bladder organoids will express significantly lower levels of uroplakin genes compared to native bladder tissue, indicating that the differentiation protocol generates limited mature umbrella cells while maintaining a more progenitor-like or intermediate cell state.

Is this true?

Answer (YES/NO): NO